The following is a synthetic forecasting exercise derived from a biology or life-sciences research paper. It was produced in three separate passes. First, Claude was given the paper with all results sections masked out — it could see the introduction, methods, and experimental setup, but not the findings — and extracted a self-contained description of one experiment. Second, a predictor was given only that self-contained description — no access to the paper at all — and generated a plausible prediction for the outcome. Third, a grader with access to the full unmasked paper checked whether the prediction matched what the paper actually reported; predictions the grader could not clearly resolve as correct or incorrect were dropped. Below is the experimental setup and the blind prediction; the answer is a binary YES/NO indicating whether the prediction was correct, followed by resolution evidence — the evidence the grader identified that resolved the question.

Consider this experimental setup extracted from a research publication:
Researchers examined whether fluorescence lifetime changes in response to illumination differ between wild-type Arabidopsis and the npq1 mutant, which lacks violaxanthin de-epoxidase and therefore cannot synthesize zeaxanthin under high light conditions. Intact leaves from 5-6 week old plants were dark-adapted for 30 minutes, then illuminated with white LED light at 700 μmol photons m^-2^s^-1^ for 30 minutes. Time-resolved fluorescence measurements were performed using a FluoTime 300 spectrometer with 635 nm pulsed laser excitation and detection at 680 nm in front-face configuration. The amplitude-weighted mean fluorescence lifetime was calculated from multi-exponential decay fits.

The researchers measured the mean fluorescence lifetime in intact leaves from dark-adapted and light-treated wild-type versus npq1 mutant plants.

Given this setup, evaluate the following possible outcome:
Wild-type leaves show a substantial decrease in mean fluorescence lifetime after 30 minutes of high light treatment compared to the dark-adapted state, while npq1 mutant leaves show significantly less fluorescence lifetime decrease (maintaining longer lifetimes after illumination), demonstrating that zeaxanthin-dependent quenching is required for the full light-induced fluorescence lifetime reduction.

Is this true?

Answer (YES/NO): YES